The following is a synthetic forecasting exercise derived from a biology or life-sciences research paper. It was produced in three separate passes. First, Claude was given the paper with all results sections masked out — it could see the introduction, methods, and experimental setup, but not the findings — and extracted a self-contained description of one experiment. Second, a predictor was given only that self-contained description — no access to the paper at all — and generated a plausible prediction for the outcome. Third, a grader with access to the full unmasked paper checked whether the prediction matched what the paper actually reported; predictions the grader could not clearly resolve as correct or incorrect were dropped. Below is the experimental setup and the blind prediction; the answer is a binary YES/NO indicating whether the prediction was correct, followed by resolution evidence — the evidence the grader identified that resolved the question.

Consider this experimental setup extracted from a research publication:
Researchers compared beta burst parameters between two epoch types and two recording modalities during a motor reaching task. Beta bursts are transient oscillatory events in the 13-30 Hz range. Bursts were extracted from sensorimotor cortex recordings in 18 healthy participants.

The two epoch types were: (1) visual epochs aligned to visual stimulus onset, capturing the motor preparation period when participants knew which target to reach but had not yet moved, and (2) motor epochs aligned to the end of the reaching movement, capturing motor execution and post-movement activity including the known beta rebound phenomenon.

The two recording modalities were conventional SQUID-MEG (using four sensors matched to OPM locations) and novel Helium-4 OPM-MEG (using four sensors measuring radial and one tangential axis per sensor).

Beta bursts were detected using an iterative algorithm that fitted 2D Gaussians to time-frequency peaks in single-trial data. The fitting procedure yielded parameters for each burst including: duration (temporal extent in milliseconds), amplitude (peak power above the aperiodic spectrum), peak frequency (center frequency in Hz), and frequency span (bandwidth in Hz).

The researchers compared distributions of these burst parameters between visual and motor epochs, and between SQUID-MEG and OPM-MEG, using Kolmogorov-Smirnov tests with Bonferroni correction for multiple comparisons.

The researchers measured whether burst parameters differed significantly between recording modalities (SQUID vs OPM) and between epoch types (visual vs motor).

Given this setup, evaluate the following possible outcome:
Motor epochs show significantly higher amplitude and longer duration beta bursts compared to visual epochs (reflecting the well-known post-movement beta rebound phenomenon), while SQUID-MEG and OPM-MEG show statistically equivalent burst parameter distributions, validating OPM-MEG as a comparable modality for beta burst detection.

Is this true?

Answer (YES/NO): NO